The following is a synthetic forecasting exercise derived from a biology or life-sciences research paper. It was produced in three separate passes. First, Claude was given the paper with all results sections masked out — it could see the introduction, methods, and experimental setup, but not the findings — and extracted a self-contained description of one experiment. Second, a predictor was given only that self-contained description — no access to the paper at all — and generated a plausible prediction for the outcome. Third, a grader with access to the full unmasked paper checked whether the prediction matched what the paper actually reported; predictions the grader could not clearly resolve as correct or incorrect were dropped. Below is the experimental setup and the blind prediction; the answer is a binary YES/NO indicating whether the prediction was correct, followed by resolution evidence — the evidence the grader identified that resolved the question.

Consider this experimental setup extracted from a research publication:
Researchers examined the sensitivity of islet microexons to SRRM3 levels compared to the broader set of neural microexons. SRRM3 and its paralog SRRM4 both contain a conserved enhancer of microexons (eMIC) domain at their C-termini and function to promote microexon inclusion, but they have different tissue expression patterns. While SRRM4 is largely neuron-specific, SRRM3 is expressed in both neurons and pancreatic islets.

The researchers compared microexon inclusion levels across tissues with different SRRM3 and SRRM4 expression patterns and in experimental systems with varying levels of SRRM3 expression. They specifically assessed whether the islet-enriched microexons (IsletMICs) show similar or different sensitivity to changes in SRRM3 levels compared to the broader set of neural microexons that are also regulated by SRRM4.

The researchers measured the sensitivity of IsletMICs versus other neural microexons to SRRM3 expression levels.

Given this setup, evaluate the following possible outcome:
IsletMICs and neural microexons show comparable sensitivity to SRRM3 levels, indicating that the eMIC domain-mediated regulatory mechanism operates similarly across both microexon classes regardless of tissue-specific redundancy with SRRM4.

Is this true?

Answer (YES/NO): NO